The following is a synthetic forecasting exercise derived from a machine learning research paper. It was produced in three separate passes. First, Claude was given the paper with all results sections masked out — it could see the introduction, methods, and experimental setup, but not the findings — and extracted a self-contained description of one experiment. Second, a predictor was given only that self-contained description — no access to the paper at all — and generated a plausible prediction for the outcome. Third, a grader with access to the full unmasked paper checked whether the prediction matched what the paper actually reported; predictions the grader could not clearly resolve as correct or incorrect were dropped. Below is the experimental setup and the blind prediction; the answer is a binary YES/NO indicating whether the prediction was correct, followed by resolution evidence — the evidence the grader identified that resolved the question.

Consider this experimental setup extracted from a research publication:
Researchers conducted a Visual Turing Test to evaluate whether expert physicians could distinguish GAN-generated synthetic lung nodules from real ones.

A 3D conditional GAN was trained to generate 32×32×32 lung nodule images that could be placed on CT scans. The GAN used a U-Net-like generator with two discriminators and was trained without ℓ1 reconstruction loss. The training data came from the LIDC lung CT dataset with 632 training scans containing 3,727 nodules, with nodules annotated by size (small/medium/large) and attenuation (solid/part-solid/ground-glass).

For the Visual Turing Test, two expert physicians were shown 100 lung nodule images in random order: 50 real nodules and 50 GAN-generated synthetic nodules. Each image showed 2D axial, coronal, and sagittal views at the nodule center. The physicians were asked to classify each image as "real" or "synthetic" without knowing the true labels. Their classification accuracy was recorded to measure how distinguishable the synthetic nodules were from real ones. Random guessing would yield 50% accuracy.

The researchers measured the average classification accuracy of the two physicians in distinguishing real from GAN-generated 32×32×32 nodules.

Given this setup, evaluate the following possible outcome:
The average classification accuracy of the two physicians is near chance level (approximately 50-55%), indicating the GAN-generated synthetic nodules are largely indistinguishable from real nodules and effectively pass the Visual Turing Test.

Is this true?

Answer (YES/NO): NO